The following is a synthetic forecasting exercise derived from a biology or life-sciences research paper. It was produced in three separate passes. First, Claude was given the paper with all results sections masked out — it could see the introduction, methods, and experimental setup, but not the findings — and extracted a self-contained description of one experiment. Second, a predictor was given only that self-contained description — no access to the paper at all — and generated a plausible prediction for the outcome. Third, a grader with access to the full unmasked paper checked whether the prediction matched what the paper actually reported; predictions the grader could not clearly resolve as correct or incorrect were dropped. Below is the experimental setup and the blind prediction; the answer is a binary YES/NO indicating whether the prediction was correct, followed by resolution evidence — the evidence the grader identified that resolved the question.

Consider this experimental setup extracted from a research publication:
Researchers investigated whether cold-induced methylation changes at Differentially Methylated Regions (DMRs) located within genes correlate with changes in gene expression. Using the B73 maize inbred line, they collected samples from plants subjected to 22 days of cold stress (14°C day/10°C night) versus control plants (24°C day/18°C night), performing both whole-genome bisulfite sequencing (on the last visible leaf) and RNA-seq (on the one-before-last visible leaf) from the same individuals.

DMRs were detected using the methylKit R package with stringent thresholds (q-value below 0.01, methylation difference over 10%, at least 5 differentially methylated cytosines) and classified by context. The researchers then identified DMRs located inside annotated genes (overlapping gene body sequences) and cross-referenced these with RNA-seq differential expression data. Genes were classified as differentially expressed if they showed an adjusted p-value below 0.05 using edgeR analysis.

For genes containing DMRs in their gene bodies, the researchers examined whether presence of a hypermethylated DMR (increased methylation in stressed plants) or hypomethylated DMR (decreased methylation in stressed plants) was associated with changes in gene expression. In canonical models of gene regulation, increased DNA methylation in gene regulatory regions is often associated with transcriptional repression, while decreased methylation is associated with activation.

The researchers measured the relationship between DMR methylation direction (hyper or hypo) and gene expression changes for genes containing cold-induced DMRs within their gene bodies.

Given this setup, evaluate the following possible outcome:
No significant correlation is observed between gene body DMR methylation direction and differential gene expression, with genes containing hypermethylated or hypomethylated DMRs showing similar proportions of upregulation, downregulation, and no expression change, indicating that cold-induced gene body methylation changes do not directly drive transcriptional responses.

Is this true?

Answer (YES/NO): YES